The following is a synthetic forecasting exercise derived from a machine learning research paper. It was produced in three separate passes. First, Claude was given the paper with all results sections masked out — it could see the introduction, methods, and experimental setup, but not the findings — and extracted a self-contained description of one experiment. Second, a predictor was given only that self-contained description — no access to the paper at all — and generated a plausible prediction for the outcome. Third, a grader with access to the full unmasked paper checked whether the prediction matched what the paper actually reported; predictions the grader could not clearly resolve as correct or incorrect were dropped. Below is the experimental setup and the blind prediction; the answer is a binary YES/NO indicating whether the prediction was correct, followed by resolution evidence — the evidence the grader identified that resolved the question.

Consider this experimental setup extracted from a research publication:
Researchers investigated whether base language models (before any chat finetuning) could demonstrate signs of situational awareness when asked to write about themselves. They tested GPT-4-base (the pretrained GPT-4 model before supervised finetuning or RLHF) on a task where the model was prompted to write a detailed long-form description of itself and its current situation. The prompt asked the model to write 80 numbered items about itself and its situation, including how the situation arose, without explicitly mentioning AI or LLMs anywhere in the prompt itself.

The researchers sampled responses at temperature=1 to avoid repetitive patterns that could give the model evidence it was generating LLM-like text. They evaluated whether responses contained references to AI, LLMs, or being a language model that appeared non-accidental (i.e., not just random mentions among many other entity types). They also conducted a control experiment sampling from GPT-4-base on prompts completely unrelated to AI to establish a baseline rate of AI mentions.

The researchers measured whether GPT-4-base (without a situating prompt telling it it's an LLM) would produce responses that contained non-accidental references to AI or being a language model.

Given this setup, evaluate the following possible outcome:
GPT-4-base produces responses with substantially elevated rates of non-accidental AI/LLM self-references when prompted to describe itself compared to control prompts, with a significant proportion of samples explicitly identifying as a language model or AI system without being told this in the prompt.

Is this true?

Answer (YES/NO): YES